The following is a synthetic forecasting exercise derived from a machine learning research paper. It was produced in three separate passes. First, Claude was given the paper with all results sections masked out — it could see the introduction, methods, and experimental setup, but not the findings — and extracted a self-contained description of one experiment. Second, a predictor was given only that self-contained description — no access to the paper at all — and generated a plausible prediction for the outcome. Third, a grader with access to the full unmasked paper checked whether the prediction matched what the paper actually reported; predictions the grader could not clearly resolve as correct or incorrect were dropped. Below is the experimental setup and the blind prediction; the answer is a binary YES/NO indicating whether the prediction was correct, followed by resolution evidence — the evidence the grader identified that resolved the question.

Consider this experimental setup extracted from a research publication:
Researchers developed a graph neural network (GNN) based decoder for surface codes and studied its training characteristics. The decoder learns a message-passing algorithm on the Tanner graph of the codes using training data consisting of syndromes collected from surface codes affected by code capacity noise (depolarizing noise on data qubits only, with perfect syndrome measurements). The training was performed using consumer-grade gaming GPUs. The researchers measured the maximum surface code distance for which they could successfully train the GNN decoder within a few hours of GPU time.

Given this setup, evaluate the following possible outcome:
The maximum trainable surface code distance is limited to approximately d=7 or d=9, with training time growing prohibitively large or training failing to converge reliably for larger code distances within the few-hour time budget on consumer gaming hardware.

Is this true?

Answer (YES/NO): NO